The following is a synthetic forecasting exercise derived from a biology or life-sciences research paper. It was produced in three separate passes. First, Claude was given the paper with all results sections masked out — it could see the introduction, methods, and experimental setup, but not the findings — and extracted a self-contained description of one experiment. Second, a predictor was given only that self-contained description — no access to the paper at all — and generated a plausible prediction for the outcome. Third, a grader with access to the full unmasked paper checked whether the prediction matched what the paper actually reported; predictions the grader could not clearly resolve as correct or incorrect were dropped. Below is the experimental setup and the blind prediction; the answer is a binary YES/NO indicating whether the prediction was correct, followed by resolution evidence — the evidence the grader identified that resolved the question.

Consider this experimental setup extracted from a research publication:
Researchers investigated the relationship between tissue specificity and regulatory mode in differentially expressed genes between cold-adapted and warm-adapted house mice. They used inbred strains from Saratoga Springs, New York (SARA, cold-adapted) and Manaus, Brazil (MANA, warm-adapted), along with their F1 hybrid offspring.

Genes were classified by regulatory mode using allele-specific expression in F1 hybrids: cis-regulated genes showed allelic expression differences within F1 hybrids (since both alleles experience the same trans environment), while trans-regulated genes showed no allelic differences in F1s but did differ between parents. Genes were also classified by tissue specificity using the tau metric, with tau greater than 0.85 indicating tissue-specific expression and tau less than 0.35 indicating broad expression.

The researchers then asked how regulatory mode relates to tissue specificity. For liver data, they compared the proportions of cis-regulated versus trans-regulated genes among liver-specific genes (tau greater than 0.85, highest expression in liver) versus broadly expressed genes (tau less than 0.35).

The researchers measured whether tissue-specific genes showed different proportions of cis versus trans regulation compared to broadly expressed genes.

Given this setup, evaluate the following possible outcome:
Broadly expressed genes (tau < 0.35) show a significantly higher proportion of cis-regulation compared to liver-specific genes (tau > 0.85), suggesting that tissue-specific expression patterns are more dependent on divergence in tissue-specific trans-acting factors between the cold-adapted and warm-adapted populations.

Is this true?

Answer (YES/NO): NO